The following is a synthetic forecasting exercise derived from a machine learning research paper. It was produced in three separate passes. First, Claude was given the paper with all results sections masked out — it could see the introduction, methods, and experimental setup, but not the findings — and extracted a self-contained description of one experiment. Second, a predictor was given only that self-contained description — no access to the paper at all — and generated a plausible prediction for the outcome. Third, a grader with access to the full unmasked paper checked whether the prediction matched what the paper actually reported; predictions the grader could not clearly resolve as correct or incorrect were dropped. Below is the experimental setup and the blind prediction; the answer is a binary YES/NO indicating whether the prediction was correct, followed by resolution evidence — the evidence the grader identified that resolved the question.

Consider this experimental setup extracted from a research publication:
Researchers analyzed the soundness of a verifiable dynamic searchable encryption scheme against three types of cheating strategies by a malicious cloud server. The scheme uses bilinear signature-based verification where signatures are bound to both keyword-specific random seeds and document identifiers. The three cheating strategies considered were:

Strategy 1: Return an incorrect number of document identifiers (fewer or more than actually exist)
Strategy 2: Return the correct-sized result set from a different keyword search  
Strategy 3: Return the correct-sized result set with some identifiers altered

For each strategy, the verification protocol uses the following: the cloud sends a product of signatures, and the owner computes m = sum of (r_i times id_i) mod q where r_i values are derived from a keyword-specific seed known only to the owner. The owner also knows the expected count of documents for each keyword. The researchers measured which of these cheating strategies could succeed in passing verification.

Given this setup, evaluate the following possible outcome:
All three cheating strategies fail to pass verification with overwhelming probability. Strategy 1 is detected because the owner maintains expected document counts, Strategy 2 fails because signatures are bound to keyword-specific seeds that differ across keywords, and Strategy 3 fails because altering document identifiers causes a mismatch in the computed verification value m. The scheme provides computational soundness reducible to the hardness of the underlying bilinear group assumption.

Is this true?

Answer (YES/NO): NO